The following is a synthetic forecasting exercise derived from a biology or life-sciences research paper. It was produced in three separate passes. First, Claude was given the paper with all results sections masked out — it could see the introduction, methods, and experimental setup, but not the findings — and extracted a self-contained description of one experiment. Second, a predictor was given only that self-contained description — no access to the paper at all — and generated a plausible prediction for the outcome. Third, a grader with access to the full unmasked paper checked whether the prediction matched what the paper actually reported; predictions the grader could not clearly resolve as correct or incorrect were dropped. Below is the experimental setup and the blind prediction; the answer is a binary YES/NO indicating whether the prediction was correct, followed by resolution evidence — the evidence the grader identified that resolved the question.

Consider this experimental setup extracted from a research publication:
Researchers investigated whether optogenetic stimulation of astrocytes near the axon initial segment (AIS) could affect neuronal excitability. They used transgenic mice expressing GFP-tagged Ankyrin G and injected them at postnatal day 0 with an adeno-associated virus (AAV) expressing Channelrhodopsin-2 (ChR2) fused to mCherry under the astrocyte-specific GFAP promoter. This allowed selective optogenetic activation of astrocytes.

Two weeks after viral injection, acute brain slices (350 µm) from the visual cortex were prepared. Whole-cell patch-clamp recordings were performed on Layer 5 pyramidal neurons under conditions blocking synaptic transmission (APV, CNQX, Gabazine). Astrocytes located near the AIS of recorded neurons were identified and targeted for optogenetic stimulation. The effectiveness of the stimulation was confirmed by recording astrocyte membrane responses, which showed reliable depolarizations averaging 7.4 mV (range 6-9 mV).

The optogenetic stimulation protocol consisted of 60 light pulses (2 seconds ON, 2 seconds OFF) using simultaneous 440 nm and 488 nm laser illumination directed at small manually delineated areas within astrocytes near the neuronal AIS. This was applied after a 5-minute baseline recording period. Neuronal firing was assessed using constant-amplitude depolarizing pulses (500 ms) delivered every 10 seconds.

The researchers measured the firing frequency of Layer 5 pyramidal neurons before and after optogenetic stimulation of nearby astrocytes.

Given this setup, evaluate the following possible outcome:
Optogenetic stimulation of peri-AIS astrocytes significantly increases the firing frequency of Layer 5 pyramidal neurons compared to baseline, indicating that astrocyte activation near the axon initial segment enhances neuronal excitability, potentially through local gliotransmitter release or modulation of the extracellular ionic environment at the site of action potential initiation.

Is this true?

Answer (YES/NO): YES